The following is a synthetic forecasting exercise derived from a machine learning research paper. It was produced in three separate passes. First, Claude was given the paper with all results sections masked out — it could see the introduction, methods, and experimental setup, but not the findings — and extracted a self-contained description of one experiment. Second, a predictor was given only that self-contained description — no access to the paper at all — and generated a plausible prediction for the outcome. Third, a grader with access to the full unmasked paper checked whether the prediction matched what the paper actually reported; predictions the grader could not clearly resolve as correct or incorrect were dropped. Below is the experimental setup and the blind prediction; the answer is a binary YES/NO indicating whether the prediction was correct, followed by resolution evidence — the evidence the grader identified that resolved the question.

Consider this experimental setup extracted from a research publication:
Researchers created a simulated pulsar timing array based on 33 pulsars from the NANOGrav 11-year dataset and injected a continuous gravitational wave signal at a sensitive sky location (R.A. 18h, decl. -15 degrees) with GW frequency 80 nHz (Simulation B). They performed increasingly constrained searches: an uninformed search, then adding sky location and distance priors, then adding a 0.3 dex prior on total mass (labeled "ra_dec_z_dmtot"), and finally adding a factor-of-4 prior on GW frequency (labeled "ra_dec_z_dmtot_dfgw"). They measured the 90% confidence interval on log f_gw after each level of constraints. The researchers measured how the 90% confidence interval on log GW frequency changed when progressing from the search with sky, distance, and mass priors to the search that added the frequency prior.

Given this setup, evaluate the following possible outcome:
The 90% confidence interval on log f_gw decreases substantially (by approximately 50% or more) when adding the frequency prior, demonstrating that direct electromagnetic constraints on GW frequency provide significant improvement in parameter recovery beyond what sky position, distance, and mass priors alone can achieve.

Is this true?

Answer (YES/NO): YES